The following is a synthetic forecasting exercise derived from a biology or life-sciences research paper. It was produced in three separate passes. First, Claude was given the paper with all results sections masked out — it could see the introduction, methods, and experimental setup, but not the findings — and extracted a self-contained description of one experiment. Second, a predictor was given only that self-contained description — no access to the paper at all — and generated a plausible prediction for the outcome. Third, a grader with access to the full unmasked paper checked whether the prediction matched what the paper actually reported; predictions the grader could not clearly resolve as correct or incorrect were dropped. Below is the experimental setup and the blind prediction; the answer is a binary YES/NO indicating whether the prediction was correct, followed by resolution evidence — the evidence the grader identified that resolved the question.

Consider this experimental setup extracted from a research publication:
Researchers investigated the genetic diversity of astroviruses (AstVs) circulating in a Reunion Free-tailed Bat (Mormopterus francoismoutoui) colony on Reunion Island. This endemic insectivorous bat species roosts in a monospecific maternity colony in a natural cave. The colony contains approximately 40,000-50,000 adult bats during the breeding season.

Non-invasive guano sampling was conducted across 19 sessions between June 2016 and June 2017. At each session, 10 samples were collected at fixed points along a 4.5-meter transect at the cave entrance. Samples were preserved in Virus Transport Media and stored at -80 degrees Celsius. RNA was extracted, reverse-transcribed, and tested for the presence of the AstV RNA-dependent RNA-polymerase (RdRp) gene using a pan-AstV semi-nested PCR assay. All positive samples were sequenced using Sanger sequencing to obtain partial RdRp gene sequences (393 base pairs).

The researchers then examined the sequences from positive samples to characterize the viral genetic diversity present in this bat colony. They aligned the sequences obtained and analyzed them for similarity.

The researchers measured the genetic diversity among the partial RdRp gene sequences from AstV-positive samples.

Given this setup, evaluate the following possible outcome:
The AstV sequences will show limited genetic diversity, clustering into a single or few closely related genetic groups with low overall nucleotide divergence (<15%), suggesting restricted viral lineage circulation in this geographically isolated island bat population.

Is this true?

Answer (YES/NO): NO